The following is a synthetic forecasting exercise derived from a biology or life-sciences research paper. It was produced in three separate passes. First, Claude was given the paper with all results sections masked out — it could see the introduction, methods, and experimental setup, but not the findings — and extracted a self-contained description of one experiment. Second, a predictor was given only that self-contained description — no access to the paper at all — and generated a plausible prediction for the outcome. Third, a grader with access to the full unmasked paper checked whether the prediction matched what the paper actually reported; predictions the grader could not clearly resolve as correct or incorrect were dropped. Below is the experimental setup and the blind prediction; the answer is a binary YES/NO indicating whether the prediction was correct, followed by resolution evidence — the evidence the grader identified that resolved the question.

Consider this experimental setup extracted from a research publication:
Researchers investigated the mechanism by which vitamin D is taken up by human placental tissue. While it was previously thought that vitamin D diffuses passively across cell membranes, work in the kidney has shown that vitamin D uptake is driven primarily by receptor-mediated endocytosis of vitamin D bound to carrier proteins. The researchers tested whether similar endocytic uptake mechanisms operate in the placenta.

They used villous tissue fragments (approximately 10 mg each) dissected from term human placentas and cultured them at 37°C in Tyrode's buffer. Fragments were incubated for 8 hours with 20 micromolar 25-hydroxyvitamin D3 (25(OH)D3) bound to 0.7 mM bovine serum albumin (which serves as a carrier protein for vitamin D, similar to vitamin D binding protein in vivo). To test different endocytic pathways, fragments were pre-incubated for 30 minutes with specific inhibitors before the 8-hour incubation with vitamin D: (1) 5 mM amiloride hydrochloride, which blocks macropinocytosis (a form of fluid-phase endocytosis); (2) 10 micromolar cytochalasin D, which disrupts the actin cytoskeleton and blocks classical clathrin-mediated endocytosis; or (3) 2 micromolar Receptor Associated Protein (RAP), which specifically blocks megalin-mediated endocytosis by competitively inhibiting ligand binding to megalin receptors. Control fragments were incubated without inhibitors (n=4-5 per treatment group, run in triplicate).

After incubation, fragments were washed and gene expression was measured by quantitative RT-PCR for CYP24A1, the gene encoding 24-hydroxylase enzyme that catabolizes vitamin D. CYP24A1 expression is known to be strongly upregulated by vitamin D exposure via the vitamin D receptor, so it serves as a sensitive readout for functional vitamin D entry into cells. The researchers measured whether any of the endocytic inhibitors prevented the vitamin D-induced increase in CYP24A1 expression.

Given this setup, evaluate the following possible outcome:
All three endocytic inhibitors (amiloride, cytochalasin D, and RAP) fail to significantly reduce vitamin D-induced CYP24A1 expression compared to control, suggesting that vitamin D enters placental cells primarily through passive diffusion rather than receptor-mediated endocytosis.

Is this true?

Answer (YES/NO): NO